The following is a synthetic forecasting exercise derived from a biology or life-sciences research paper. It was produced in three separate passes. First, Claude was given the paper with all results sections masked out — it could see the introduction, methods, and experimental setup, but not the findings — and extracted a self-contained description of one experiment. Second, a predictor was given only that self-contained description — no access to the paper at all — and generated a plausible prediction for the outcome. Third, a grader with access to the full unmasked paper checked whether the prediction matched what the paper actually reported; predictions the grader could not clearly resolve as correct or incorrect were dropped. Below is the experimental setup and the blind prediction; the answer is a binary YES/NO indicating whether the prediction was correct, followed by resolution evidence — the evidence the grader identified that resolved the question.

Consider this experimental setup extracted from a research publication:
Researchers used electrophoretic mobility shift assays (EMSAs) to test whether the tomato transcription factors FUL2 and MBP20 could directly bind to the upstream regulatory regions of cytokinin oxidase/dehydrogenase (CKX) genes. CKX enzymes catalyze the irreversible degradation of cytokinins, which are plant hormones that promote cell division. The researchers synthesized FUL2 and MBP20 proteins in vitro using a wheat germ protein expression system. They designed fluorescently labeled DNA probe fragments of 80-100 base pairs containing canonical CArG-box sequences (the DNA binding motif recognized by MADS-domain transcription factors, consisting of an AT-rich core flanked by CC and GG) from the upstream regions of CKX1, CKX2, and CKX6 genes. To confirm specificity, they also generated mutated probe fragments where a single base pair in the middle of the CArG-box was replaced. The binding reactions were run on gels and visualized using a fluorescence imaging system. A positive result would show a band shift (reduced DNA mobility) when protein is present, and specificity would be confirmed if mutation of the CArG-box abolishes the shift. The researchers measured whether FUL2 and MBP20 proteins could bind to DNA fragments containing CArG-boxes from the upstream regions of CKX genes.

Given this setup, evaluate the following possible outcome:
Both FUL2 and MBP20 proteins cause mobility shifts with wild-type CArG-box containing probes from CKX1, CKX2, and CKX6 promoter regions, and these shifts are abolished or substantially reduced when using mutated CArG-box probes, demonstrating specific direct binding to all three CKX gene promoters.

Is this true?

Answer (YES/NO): NO